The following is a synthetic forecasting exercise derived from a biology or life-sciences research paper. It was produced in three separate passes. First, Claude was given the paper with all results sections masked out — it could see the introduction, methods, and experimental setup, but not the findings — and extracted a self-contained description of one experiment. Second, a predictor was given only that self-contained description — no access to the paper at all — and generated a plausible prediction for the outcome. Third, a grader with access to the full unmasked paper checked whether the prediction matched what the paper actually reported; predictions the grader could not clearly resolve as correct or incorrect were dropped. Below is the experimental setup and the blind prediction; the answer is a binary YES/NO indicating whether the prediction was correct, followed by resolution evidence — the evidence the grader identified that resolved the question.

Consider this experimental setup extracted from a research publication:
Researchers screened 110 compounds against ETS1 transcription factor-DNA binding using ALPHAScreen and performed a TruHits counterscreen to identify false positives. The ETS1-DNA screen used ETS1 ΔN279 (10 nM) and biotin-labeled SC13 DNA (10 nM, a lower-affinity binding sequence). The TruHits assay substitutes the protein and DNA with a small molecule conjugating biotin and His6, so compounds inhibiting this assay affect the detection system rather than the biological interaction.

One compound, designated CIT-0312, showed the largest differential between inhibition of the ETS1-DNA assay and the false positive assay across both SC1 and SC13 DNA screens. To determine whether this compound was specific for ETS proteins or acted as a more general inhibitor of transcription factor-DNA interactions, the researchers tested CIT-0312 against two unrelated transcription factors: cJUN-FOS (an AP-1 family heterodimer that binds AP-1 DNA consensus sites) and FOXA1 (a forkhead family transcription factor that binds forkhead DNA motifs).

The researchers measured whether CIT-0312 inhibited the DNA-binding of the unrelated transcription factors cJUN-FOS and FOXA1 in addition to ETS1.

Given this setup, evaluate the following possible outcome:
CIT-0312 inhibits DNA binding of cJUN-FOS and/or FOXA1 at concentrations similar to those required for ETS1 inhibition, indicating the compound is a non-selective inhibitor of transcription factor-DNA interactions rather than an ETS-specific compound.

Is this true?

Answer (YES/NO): YES